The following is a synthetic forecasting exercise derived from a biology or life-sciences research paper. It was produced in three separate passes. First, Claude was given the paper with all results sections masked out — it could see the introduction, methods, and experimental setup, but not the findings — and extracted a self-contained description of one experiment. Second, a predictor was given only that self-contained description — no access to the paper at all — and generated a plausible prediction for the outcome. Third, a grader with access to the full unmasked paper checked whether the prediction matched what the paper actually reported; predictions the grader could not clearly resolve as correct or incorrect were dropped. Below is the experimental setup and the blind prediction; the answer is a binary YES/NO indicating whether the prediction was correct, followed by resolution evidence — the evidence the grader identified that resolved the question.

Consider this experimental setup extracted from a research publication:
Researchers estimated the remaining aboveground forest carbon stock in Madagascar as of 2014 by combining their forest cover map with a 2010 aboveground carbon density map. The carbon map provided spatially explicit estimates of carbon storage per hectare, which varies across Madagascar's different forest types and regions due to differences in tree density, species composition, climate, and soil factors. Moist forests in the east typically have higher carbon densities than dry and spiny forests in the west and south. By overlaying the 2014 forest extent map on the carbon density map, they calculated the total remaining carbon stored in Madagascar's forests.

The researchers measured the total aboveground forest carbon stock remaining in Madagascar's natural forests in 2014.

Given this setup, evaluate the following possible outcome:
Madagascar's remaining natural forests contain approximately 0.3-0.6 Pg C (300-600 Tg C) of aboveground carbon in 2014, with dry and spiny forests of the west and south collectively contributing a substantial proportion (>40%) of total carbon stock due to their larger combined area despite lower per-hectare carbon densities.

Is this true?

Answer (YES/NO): NO